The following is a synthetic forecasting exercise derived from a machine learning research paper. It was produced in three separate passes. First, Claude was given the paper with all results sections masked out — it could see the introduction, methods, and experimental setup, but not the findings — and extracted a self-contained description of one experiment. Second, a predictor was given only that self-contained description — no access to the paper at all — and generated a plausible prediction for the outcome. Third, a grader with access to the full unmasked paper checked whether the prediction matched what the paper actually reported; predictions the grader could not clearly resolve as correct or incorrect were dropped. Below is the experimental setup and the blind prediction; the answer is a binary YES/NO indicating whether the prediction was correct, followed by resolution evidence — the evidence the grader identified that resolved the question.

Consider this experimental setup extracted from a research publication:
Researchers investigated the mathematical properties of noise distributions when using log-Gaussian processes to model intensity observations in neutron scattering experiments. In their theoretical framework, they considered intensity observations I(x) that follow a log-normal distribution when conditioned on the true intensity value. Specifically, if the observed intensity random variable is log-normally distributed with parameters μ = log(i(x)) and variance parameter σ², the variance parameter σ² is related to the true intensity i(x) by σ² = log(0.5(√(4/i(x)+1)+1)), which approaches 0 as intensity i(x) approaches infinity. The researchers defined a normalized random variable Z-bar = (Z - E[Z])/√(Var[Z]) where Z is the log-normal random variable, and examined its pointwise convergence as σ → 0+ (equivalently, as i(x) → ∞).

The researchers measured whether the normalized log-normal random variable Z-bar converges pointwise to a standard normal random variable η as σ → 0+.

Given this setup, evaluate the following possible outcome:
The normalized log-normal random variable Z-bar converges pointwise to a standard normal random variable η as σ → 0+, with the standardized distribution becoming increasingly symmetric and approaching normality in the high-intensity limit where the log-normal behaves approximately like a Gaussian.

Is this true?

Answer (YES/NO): YES